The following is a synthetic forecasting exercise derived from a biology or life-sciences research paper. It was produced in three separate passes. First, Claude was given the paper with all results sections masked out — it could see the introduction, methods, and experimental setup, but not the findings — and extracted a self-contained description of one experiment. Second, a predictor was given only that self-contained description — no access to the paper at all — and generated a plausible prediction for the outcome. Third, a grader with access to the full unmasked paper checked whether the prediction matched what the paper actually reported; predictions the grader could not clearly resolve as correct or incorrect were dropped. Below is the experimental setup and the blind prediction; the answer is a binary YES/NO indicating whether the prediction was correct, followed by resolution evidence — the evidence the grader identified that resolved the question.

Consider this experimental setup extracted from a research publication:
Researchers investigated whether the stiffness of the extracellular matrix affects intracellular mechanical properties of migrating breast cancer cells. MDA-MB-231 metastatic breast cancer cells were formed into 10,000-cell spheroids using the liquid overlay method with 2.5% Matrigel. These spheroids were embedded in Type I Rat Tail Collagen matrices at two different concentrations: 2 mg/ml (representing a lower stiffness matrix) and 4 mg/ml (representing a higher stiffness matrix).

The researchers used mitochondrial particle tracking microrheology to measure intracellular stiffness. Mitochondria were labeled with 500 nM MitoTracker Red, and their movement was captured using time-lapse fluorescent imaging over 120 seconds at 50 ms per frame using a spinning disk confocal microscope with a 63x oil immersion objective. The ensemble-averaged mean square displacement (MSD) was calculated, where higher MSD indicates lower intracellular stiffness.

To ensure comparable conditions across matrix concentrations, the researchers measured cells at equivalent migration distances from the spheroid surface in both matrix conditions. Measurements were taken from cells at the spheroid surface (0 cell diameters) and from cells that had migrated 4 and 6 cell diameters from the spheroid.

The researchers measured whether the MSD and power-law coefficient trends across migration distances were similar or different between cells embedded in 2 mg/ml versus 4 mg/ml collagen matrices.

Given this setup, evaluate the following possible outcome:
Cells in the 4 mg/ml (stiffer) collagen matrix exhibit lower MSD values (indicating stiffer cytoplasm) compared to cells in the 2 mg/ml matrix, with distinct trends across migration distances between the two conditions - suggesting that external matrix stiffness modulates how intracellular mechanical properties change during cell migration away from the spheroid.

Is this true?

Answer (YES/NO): NO